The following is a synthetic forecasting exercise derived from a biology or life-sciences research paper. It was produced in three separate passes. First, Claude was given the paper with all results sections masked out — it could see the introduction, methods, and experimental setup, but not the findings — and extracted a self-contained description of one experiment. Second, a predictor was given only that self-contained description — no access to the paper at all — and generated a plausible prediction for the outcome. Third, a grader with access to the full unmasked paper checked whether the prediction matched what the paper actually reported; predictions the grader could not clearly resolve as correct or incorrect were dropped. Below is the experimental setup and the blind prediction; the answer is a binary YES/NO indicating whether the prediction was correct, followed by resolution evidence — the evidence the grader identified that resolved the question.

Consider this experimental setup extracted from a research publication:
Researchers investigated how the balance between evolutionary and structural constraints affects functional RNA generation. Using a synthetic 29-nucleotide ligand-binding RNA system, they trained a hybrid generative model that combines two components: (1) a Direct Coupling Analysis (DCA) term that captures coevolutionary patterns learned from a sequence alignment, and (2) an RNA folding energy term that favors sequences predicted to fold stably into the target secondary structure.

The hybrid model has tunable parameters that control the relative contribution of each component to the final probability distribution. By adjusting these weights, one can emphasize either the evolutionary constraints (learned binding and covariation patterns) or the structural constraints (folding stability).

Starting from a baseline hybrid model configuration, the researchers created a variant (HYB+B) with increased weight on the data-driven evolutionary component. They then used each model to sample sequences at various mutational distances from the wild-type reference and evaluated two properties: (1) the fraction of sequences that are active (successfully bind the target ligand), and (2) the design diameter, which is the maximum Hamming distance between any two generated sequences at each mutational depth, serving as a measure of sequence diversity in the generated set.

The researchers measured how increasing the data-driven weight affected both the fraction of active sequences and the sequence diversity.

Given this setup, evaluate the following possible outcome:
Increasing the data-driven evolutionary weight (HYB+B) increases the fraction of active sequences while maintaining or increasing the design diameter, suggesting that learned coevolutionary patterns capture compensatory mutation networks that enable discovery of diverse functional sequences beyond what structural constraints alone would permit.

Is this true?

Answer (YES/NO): YES